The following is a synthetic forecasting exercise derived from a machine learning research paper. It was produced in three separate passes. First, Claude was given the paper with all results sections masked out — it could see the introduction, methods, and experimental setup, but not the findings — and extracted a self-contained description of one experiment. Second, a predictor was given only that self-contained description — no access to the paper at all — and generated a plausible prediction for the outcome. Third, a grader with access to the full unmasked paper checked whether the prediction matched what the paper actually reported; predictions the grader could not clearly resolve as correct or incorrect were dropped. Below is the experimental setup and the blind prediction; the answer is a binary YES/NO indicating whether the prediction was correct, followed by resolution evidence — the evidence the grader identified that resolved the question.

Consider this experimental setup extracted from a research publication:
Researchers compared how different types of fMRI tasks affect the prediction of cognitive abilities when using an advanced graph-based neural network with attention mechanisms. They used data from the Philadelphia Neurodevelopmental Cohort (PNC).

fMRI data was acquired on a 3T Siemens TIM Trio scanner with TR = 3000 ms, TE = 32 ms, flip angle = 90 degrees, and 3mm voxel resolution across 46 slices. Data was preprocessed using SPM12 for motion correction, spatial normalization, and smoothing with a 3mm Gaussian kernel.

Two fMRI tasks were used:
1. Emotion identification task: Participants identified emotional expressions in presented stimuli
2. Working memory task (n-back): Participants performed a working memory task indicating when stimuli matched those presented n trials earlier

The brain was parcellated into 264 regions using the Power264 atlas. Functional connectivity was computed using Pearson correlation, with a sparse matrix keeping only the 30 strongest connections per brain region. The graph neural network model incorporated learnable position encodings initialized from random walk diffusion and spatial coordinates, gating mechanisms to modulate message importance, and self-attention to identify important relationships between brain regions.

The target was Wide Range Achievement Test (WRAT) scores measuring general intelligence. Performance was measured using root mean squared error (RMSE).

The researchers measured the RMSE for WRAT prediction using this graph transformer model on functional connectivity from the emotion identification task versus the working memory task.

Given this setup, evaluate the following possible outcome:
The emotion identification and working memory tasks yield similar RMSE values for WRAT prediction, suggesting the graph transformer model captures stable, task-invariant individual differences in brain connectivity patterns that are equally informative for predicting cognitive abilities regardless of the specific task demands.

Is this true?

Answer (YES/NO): YES